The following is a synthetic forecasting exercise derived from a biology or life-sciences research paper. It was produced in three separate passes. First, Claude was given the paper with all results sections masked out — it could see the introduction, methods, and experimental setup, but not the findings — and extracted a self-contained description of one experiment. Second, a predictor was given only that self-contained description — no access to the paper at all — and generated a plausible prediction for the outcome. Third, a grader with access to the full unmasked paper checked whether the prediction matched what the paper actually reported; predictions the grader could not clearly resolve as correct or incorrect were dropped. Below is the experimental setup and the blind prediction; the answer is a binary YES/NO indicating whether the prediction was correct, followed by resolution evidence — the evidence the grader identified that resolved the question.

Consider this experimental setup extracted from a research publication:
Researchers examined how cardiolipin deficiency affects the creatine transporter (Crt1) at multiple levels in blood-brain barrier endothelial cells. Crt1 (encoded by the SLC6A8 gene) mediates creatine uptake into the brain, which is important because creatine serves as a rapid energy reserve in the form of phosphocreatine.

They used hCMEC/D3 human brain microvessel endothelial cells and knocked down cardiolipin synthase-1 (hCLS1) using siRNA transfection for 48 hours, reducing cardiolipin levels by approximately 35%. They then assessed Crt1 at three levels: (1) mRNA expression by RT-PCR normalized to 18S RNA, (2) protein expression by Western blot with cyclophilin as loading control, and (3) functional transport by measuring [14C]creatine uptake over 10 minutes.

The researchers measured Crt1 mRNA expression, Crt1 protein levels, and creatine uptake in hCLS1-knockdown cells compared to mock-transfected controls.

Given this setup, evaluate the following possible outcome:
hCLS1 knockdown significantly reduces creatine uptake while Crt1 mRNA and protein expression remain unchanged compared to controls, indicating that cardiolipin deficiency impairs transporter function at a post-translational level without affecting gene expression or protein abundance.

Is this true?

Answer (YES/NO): NO